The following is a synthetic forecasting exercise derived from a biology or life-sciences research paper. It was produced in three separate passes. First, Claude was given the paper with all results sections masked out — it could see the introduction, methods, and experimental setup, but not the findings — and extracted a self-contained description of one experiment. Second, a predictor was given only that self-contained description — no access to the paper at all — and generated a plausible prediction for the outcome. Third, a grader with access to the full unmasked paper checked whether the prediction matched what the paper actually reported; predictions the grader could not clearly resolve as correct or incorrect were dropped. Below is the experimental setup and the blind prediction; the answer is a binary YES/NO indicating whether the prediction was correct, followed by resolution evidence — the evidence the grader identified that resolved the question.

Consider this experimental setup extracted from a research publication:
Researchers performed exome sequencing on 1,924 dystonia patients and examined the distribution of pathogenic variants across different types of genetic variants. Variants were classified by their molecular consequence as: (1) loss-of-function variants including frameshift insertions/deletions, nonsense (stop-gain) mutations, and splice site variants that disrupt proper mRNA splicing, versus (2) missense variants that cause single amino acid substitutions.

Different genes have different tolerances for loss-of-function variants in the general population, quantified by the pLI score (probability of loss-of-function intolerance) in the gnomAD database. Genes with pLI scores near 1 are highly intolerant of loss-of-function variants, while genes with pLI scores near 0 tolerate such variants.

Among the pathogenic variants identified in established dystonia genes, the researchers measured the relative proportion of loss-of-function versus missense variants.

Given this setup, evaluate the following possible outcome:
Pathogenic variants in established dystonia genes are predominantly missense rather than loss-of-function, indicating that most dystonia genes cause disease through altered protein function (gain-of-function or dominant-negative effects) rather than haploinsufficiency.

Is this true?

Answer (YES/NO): NO